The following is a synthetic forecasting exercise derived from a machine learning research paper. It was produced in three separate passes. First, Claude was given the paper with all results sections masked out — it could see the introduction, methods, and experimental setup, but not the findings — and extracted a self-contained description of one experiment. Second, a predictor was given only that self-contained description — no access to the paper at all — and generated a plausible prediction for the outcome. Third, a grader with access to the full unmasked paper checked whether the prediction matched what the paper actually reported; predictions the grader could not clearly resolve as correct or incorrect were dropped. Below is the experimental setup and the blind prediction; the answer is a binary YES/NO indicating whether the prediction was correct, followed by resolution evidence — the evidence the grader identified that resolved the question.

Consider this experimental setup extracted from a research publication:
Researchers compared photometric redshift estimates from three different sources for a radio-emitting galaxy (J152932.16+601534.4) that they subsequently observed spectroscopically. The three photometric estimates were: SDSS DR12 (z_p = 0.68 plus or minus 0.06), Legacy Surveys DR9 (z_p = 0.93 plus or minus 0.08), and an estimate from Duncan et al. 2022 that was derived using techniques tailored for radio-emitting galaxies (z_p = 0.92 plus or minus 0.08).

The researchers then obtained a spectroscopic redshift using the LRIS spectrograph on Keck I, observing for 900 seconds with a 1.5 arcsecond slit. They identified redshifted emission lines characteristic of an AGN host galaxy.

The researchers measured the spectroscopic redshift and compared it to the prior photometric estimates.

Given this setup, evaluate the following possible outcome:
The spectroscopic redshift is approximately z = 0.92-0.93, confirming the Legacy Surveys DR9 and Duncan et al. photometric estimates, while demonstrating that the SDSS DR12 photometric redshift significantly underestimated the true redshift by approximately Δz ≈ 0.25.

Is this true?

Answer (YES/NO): NO